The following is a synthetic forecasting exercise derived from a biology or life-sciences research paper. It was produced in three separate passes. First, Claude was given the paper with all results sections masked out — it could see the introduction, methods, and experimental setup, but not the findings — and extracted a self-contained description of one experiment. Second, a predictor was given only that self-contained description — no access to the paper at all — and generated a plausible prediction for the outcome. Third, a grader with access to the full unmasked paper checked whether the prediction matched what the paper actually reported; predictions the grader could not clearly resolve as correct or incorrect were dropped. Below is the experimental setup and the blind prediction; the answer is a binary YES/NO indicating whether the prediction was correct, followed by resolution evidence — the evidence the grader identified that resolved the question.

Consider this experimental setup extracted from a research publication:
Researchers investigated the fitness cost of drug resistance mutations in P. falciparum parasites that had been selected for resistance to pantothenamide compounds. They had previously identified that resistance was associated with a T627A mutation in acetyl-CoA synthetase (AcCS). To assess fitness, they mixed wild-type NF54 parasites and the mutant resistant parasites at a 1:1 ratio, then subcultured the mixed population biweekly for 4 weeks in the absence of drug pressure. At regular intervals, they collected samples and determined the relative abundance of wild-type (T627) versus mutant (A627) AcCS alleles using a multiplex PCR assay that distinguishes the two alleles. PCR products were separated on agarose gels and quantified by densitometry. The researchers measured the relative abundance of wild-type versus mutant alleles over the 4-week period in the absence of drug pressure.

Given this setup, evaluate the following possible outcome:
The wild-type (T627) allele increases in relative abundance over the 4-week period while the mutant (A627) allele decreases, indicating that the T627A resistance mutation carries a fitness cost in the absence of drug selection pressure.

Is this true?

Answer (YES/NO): YES